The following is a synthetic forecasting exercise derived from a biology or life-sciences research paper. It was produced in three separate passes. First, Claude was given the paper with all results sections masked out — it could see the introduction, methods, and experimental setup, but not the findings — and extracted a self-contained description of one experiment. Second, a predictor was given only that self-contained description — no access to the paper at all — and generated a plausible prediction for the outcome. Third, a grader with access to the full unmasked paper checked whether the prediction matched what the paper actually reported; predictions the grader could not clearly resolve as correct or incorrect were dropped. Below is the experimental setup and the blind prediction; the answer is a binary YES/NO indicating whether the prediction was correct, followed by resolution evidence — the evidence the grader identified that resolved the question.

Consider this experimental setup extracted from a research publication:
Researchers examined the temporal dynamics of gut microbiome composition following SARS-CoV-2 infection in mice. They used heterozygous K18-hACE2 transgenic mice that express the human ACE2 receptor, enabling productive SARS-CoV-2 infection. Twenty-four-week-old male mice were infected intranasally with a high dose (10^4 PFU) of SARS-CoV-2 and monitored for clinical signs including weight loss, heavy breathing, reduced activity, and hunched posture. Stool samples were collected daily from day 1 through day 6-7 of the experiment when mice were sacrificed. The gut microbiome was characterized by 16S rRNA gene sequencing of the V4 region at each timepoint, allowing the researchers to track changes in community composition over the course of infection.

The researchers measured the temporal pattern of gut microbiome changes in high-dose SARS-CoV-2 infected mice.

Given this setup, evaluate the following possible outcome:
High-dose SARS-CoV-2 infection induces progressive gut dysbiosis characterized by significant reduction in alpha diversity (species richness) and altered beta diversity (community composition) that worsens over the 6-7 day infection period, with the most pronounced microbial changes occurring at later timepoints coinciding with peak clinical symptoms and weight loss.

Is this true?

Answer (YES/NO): YES